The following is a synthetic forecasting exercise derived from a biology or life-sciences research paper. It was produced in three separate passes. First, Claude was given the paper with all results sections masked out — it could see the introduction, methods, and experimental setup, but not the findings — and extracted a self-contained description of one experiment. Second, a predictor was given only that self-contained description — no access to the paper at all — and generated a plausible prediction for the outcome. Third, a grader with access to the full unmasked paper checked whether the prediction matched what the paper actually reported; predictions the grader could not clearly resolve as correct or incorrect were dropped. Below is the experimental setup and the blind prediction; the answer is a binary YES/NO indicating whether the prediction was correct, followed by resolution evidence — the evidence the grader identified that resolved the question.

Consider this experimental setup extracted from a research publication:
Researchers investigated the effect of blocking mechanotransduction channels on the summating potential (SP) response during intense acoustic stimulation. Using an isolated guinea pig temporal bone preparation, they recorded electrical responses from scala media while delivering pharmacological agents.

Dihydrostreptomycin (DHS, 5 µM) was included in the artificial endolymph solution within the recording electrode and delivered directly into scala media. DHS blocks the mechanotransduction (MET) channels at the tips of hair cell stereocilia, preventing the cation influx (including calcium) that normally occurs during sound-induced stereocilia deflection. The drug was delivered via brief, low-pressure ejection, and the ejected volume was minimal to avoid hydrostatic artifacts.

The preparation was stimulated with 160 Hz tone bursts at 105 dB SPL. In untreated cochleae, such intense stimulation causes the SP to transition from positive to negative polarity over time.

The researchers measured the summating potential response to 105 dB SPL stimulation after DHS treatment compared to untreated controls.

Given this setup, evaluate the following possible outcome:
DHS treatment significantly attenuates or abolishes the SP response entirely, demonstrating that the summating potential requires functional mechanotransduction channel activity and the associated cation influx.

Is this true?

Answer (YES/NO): NO